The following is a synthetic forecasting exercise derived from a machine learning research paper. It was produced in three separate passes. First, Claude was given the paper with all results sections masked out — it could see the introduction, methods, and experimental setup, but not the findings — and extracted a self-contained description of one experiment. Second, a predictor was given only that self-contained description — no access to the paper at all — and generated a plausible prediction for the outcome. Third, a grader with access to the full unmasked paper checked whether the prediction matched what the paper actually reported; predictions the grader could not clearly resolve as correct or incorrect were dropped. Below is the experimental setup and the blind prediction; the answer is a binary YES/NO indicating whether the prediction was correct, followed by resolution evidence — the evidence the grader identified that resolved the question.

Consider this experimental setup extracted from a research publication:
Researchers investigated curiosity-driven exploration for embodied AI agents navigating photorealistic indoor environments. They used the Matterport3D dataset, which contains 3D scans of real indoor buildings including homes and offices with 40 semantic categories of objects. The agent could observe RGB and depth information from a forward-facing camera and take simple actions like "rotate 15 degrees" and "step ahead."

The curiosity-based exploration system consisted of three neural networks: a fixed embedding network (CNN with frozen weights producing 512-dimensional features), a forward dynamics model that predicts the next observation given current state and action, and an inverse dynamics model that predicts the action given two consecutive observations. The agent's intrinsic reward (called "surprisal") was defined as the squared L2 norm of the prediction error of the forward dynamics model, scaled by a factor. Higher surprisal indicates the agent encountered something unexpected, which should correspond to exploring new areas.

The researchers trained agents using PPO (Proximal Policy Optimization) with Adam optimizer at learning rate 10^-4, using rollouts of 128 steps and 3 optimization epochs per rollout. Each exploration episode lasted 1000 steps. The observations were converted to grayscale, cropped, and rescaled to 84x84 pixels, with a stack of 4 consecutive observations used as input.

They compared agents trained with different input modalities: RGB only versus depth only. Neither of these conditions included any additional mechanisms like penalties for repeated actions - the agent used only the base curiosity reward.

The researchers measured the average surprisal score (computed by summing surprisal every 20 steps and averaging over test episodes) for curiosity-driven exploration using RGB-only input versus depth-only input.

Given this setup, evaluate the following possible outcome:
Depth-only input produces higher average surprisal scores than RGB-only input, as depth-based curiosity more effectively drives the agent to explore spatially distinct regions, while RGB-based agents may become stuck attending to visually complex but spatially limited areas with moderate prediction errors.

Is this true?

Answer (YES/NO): YES